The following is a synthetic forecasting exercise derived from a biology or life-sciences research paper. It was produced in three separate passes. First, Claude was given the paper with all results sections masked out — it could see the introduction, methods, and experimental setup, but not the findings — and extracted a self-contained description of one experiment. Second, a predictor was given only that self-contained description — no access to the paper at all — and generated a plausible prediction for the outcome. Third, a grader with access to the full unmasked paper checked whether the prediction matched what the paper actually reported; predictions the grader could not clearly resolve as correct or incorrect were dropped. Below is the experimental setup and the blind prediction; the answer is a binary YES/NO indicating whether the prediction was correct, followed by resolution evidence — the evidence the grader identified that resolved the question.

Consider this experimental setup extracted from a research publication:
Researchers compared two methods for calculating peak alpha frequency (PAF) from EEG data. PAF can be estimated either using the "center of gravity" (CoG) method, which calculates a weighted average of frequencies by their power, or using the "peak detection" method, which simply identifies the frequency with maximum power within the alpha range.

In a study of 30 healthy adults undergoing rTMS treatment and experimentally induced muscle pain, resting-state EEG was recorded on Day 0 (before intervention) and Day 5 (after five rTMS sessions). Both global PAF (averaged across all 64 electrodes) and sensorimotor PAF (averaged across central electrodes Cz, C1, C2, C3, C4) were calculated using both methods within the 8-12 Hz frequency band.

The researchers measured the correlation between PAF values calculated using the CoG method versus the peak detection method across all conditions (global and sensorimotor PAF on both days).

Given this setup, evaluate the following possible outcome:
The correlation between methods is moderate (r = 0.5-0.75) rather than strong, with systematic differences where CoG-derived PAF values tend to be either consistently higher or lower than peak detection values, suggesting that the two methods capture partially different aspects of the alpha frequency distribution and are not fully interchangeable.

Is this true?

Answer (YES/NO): NO